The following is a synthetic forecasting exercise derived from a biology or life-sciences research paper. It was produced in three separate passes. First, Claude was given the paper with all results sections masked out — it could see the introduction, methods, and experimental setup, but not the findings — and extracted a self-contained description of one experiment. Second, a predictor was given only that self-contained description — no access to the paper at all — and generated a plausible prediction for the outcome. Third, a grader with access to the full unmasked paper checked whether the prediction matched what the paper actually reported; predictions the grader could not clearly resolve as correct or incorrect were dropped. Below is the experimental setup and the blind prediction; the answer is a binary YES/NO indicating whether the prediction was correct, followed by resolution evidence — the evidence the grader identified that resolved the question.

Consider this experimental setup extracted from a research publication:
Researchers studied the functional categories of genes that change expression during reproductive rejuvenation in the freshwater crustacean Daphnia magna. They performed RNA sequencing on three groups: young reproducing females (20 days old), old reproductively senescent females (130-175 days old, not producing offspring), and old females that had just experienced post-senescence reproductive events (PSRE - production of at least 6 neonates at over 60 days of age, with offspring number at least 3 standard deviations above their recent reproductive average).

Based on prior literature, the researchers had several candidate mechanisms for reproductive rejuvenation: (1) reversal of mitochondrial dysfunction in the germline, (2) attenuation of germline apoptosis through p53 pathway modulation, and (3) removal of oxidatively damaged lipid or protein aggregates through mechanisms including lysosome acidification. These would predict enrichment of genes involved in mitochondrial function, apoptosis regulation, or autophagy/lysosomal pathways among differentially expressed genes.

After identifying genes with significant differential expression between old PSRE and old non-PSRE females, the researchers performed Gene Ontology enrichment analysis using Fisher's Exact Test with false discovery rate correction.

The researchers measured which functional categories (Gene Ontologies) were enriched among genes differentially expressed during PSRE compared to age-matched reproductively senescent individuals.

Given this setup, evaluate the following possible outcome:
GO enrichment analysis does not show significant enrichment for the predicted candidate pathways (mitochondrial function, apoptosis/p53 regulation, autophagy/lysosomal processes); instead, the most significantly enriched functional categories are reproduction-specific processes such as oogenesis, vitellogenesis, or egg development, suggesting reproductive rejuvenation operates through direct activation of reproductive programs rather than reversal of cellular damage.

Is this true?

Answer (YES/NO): NO